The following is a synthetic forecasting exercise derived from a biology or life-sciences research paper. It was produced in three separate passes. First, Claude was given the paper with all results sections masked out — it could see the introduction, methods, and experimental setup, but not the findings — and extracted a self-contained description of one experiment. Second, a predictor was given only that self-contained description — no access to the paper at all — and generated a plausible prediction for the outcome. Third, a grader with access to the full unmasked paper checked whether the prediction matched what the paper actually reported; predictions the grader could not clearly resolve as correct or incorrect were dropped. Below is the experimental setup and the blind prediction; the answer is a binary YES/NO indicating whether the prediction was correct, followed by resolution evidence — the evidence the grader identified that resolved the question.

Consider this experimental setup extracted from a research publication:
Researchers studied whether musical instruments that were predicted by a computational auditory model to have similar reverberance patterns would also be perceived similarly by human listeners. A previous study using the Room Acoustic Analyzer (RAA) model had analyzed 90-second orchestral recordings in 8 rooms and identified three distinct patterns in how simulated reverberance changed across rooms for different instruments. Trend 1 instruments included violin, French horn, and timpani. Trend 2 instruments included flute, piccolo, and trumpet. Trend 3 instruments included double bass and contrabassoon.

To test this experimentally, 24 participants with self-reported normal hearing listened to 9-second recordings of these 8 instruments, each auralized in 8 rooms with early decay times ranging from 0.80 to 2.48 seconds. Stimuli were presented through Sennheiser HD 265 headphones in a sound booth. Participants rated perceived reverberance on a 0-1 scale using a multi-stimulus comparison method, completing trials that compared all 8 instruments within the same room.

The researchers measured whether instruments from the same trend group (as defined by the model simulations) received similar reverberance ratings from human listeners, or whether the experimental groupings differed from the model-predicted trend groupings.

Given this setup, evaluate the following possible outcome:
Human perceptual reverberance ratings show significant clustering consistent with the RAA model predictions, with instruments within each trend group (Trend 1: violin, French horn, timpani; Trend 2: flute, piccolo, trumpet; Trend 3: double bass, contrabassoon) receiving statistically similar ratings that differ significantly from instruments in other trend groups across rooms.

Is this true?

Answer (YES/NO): NO